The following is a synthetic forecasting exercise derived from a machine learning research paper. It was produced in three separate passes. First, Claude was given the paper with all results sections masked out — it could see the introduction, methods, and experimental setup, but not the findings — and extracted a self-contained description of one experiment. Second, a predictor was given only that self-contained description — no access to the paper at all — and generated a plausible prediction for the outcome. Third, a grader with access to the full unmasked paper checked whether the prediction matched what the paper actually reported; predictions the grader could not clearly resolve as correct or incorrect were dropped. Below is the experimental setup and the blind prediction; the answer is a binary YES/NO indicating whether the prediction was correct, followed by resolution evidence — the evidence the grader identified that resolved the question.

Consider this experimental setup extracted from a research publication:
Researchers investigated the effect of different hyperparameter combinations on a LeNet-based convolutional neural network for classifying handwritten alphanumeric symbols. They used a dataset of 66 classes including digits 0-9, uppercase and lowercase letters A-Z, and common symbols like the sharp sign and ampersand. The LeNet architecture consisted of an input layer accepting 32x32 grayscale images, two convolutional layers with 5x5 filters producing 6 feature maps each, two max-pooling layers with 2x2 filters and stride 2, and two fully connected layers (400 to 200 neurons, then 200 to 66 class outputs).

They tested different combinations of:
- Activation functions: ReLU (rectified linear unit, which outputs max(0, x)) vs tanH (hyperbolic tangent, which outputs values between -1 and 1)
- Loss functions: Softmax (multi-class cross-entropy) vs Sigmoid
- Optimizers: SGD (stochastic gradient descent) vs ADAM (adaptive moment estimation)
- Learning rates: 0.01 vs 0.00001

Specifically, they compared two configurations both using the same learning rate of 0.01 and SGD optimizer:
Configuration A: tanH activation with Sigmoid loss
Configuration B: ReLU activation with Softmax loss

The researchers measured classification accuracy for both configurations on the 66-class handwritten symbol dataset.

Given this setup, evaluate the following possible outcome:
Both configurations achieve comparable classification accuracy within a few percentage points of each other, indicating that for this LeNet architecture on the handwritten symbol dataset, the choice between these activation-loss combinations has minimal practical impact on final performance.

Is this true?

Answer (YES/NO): NO